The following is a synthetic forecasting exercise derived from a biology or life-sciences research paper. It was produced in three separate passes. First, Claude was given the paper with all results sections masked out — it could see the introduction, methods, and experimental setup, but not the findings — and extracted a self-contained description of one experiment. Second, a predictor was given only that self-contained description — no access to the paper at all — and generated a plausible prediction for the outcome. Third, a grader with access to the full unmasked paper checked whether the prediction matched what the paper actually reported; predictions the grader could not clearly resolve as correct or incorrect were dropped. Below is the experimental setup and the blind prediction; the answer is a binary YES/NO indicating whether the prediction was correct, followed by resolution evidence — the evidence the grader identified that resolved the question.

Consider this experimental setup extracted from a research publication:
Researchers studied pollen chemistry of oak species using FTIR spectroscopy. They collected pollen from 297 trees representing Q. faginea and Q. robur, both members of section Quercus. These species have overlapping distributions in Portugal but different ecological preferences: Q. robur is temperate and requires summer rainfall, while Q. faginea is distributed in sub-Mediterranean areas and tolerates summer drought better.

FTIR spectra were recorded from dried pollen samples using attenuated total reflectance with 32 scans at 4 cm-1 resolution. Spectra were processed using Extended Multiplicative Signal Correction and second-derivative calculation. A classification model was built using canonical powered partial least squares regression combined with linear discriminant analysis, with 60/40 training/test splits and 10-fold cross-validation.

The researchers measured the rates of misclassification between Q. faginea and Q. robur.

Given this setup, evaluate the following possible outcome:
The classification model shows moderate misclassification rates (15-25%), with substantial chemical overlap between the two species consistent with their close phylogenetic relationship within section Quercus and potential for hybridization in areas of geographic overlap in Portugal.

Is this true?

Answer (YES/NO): NO